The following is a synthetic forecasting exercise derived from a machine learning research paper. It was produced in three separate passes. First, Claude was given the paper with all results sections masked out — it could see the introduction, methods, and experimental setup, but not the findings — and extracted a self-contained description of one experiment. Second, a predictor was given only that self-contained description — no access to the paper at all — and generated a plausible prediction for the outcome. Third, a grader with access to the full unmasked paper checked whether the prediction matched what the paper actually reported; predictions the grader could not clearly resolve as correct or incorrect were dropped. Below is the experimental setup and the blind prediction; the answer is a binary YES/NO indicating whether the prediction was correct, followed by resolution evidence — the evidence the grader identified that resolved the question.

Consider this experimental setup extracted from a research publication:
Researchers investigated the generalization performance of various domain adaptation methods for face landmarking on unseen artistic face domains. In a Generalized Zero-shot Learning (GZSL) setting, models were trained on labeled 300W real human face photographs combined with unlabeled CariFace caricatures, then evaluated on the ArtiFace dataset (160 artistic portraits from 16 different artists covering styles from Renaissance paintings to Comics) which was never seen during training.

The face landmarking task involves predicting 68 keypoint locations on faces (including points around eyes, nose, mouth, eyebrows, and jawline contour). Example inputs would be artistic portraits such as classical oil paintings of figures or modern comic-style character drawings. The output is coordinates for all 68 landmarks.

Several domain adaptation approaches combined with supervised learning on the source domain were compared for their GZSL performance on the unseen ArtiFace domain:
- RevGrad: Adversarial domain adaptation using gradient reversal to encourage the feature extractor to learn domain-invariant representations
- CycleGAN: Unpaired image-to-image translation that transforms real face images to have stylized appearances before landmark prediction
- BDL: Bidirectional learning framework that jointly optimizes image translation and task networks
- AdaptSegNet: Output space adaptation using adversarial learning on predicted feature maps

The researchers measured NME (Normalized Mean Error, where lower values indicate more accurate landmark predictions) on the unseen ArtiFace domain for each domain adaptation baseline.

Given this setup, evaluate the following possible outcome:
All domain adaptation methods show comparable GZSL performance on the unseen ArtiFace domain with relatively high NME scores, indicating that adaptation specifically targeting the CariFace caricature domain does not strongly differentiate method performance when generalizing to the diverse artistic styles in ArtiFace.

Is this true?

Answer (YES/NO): YES